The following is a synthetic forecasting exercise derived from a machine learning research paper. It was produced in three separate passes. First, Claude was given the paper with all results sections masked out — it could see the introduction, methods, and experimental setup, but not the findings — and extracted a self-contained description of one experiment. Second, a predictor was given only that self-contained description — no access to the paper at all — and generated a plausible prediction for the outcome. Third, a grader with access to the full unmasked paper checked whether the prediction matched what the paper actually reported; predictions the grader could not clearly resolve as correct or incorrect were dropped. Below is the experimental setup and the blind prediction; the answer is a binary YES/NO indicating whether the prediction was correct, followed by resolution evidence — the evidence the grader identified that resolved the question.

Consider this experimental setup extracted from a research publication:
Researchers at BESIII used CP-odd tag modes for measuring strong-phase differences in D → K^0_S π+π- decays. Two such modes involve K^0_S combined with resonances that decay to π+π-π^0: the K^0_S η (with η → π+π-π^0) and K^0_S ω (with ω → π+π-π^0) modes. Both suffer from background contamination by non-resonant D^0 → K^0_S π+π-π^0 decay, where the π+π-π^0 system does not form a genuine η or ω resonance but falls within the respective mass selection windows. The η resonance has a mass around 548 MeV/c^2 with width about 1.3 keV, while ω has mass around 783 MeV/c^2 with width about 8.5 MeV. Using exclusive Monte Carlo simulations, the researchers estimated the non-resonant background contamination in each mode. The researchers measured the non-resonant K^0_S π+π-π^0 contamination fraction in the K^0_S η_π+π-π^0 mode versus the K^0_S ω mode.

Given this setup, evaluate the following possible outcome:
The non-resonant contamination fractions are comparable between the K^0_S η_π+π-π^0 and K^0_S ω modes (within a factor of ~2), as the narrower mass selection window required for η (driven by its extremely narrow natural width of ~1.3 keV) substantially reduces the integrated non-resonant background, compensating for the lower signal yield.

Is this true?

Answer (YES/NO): YES